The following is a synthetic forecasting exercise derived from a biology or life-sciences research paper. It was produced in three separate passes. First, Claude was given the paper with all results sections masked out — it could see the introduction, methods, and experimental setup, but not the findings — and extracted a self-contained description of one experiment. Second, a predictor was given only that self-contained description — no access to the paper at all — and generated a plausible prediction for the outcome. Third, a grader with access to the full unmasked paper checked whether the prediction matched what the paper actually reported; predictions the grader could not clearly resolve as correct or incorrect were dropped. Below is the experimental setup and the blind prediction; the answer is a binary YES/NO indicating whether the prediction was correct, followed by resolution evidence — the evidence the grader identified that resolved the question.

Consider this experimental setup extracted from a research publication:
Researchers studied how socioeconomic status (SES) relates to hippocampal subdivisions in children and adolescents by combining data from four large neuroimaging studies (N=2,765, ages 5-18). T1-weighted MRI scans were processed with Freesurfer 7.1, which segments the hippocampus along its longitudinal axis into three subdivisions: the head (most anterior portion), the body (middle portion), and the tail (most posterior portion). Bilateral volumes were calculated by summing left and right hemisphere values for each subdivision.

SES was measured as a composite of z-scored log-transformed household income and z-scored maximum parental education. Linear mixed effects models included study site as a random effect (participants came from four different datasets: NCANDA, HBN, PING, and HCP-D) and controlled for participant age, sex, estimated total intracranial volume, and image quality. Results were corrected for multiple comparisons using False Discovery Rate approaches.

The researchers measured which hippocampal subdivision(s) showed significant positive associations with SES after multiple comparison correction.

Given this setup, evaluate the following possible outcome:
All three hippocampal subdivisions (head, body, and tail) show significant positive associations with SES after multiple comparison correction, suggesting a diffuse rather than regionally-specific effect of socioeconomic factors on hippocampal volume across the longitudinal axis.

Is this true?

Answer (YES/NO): NO